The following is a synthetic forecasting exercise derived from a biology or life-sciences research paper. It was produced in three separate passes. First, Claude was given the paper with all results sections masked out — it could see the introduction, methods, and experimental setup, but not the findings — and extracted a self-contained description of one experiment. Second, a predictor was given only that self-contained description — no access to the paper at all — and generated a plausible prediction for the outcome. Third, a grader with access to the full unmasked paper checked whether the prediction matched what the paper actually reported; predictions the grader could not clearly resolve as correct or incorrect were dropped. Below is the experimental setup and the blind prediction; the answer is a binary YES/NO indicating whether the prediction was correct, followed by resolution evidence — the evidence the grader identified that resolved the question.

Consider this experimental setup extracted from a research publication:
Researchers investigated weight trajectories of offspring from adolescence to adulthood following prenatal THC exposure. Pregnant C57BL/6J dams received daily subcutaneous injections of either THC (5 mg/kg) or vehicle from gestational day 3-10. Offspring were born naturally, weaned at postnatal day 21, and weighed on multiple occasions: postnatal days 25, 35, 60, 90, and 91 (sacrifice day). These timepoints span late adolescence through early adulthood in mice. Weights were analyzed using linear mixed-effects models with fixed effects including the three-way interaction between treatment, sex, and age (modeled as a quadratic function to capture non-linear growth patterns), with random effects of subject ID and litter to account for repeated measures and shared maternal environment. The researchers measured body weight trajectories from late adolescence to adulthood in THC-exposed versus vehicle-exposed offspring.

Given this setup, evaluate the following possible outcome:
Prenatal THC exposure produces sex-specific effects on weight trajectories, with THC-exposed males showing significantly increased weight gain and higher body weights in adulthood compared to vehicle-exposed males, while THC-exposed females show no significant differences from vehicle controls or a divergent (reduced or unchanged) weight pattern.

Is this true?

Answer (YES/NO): NO